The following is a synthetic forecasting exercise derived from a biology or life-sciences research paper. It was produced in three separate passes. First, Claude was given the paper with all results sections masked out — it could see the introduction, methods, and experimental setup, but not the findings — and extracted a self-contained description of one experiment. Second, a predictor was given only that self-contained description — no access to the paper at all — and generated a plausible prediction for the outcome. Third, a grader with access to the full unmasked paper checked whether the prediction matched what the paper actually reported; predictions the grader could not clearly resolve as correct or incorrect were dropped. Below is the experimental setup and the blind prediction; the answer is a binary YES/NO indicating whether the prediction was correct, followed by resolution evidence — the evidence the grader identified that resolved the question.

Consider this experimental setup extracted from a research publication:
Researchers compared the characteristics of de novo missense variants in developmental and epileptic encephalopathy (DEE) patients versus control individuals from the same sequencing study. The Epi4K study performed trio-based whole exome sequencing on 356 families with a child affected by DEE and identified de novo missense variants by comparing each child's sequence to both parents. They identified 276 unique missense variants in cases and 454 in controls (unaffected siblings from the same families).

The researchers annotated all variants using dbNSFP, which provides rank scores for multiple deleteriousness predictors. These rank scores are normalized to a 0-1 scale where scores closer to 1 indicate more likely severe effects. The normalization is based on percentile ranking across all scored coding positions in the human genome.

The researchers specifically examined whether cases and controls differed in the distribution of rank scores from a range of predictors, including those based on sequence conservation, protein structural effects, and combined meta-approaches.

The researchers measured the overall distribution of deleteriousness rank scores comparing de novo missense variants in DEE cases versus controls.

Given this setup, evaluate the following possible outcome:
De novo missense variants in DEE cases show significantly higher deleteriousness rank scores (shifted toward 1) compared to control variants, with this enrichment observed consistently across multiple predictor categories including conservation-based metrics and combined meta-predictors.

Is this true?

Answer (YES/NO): YES